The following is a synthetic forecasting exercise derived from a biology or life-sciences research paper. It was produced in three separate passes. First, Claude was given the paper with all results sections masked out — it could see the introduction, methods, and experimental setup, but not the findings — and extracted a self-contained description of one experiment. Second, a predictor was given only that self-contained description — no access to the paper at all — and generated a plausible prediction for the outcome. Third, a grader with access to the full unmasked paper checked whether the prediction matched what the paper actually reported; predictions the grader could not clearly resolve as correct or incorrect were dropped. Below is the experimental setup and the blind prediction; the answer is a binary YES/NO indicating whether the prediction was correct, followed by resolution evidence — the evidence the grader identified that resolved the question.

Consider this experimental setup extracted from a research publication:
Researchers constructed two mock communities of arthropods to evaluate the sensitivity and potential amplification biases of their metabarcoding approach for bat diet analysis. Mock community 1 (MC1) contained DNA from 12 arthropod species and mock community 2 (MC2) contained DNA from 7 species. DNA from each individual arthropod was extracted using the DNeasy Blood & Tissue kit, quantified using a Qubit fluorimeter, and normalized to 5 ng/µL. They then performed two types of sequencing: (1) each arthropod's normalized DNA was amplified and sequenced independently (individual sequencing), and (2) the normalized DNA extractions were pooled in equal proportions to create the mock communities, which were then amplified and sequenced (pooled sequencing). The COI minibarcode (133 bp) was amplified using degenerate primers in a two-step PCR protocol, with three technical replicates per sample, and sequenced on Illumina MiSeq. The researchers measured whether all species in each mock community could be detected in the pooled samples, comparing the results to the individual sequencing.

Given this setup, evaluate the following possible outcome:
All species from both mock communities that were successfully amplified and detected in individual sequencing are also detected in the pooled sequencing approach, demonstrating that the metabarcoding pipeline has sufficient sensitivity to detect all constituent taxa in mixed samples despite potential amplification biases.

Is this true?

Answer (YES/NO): NO